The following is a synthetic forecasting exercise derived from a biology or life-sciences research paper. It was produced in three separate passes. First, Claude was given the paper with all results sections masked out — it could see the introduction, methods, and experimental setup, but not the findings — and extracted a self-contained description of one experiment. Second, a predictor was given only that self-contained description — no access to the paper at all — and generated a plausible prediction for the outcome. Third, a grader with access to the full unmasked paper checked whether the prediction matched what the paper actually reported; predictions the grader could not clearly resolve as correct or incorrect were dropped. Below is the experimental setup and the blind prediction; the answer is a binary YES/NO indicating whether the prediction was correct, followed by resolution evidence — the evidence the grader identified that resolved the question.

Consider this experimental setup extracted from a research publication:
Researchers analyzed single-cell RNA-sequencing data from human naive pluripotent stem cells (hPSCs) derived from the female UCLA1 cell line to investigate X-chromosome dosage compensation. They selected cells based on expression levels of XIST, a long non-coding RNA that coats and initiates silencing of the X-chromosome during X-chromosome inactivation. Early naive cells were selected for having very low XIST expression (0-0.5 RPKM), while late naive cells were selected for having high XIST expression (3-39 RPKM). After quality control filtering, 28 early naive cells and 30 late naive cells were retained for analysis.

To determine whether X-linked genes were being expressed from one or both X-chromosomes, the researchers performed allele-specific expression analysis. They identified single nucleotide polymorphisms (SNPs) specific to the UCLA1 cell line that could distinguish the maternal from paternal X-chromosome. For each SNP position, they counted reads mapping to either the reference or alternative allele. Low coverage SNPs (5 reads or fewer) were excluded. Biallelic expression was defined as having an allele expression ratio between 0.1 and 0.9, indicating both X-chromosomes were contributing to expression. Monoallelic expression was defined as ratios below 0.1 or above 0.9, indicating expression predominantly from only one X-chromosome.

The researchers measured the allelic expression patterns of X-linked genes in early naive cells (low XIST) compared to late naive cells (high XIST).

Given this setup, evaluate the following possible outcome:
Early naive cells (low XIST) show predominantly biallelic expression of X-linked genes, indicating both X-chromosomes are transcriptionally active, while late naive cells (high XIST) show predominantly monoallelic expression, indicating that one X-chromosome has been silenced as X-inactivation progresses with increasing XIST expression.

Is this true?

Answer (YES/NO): NO